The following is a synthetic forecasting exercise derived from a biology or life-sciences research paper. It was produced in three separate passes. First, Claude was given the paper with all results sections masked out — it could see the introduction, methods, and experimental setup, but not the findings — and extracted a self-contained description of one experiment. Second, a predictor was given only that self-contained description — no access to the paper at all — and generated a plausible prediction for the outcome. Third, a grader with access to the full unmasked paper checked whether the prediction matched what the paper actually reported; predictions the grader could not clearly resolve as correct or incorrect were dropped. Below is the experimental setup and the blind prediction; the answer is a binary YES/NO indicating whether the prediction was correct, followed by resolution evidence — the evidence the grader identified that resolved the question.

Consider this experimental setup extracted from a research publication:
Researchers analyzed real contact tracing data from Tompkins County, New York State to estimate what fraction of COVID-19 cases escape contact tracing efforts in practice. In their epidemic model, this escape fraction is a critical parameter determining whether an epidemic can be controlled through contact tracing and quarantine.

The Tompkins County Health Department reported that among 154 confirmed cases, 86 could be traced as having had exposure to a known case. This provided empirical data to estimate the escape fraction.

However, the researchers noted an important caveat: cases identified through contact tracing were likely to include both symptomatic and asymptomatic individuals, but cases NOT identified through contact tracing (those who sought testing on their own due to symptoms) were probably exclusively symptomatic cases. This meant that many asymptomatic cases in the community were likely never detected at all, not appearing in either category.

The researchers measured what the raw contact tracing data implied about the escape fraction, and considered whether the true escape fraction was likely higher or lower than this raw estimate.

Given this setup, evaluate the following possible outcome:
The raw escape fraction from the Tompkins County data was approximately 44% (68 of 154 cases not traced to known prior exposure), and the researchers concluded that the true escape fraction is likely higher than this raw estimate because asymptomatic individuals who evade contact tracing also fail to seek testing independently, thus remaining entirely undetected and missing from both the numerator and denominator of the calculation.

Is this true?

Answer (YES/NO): YES